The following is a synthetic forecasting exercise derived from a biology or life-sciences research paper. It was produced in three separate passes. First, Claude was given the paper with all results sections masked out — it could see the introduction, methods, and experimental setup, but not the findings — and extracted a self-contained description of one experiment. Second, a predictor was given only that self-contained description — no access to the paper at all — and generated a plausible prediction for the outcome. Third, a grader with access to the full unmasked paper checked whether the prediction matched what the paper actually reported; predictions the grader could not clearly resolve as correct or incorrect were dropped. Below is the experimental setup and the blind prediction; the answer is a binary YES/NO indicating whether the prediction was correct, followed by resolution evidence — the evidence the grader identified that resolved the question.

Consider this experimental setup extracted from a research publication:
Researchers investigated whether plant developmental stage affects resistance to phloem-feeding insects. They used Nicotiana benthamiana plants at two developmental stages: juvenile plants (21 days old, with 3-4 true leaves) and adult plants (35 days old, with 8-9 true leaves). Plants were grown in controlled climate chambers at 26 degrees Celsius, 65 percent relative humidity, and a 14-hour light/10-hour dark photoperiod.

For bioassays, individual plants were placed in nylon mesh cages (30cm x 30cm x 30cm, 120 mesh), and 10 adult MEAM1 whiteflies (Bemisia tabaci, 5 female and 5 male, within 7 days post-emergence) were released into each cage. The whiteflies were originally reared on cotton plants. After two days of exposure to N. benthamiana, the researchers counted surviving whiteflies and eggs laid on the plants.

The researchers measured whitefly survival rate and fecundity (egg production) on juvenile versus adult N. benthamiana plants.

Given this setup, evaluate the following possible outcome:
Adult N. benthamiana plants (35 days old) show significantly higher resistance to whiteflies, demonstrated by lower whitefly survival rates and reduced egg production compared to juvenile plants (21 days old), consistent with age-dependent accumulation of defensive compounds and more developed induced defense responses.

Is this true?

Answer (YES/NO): YES